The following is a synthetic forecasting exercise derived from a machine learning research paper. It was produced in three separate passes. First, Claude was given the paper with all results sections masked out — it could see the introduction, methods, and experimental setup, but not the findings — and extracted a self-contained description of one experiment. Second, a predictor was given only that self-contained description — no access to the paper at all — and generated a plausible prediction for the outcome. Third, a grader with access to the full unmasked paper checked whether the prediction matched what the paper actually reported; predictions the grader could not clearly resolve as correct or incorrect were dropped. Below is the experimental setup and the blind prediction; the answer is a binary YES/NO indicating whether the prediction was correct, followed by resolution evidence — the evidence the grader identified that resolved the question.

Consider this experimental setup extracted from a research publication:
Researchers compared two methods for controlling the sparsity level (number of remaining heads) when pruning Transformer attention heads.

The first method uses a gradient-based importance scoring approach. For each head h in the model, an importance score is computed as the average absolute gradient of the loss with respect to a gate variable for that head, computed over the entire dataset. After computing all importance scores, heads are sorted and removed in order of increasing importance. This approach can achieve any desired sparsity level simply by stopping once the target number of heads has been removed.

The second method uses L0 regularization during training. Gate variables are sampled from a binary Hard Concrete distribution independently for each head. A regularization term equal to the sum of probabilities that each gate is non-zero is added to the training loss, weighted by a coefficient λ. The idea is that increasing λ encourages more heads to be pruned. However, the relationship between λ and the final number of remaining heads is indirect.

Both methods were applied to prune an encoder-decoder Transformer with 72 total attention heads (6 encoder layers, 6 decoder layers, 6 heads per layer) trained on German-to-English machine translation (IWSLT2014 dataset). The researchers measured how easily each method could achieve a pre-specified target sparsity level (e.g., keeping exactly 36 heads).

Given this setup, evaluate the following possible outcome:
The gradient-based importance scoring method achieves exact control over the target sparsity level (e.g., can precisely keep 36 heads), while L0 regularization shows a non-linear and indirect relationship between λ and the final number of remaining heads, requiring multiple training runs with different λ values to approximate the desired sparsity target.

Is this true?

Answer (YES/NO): YES